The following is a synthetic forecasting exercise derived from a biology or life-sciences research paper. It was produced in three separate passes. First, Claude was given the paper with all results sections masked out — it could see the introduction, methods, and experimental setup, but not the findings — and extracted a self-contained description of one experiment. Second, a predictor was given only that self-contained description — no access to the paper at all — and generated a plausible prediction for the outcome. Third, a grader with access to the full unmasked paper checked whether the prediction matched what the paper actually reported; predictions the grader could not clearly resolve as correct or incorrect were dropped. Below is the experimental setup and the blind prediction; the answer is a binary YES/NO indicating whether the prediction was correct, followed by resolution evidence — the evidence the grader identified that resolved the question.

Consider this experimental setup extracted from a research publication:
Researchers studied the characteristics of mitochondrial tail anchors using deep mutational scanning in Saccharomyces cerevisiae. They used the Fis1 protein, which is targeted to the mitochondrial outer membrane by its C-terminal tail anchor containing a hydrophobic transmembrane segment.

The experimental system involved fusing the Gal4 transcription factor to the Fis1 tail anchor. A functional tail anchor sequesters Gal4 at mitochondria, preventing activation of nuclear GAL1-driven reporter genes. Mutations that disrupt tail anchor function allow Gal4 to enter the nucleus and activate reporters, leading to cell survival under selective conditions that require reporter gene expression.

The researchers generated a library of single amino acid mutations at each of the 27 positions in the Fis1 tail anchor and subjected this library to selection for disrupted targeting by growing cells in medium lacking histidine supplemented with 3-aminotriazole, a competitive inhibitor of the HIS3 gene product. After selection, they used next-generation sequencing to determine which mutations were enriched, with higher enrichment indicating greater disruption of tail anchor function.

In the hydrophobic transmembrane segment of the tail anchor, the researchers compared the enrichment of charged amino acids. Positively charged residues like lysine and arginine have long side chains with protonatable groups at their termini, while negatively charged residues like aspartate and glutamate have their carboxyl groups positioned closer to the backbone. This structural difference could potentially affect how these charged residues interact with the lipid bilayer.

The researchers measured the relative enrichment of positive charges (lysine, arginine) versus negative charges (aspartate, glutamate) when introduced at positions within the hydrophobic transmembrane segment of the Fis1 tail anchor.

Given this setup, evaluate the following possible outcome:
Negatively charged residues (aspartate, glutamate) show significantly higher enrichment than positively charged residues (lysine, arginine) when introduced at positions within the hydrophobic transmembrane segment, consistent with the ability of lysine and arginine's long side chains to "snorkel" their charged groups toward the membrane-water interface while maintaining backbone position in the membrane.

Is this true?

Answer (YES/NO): YES